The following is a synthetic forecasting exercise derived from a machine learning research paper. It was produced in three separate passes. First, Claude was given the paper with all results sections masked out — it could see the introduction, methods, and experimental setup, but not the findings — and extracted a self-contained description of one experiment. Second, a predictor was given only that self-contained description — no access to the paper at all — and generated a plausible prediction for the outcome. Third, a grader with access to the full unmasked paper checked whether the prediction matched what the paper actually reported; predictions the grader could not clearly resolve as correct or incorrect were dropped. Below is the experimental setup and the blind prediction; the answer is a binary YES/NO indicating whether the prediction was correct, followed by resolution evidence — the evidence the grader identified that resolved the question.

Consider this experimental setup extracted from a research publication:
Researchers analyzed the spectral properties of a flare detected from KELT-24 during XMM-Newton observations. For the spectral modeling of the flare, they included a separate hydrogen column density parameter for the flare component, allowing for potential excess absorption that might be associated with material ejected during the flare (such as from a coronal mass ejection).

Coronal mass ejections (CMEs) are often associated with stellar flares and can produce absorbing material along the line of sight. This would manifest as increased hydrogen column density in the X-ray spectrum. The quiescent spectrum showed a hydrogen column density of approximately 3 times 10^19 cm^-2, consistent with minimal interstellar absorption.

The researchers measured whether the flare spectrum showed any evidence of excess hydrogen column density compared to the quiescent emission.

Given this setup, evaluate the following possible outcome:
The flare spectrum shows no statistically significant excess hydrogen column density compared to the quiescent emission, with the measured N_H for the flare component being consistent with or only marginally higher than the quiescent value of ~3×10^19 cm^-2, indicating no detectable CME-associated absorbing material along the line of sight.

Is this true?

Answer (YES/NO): YES